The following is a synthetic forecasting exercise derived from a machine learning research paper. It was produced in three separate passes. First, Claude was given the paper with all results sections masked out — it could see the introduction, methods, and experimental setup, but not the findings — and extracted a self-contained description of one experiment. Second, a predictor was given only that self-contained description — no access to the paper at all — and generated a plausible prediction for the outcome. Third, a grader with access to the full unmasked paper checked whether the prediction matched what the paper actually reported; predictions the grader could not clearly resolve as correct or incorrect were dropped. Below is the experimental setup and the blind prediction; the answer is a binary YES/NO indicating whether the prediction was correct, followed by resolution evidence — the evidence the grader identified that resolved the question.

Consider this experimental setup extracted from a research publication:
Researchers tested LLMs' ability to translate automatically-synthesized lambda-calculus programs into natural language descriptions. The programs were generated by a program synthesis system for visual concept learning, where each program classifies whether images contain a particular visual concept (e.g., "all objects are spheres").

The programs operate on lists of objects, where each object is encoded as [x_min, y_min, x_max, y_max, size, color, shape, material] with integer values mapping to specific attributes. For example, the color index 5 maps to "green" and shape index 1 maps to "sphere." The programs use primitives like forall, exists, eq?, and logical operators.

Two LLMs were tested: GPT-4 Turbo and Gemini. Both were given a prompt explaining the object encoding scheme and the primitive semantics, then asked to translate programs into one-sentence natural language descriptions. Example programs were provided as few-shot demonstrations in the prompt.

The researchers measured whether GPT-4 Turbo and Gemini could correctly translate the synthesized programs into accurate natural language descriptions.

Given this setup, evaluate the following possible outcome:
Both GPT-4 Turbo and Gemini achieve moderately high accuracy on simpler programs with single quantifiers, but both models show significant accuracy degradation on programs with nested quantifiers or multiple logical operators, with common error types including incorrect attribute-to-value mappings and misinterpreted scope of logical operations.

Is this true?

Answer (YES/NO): NO